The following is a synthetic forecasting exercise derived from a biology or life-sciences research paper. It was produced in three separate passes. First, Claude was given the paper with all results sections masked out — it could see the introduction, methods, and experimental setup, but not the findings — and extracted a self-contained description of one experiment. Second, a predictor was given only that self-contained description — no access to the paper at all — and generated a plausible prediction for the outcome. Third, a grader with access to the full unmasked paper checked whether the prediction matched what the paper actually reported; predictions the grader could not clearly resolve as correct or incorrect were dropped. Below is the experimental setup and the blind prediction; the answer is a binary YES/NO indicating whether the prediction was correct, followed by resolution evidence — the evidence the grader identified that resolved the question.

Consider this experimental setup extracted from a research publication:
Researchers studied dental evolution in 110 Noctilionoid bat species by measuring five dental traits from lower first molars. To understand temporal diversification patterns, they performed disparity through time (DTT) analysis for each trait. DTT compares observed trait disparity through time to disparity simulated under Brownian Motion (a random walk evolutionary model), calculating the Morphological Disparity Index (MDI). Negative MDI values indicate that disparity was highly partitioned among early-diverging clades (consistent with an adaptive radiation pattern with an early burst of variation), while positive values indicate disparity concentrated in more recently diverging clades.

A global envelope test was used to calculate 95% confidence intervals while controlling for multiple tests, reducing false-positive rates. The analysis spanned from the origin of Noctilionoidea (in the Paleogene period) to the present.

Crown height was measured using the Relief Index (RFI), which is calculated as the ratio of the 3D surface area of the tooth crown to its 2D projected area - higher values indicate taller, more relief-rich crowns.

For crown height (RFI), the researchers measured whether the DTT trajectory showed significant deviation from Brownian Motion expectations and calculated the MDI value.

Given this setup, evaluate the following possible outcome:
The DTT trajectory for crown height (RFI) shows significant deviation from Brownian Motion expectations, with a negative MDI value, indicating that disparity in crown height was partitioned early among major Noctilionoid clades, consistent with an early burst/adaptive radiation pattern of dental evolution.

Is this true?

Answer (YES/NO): YES